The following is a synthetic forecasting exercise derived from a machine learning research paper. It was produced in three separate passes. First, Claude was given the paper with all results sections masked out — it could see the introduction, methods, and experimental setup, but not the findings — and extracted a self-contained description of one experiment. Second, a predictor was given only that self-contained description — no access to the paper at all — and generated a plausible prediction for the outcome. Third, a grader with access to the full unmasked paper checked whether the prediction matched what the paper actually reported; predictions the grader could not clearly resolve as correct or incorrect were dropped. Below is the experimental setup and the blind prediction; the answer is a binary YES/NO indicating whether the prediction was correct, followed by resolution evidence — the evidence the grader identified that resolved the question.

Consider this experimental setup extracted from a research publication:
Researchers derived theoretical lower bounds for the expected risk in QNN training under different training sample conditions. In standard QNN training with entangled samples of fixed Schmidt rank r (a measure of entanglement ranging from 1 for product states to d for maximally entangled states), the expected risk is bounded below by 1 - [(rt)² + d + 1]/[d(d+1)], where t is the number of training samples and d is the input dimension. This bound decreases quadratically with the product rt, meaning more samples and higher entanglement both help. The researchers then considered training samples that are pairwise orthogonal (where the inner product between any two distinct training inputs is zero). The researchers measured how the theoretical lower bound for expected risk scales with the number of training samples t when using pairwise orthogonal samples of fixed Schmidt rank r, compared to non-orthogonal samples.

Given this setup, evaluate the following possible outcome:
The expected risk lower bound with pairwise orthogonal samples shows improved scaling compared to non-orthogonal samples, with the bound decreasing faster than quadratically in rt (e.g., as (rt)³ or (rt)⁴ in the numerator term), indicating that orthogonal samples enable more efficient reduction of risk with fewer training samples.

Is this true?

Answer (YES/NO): NO